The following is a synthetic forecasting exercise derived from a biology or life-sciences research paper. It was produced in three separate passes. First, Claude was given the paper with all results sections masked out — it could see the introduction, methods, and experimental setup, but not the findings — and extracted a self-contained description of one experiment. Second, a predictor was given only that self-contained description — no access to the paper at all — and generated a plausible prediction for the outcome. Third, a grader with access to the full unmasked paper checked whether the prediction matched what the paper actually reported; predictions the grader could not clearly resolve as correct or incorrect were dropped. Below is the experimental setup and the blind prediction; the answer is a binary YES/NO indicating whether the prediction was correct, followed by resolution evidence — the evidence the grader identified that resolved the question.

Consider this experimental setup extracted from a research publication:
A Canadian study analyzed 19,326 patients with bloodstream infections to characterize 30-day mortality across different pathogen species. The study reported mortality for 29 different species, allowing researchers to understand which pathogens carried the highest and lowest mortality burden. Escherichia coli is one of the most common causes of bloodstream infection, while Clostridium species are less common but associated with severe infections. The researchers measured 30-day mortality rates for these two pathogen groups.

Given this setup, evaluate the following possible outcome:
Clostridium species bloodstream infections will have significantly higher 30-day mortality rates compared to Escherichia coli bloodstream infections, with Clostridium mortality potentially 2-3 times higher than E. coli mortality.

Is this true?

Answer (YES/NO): NO